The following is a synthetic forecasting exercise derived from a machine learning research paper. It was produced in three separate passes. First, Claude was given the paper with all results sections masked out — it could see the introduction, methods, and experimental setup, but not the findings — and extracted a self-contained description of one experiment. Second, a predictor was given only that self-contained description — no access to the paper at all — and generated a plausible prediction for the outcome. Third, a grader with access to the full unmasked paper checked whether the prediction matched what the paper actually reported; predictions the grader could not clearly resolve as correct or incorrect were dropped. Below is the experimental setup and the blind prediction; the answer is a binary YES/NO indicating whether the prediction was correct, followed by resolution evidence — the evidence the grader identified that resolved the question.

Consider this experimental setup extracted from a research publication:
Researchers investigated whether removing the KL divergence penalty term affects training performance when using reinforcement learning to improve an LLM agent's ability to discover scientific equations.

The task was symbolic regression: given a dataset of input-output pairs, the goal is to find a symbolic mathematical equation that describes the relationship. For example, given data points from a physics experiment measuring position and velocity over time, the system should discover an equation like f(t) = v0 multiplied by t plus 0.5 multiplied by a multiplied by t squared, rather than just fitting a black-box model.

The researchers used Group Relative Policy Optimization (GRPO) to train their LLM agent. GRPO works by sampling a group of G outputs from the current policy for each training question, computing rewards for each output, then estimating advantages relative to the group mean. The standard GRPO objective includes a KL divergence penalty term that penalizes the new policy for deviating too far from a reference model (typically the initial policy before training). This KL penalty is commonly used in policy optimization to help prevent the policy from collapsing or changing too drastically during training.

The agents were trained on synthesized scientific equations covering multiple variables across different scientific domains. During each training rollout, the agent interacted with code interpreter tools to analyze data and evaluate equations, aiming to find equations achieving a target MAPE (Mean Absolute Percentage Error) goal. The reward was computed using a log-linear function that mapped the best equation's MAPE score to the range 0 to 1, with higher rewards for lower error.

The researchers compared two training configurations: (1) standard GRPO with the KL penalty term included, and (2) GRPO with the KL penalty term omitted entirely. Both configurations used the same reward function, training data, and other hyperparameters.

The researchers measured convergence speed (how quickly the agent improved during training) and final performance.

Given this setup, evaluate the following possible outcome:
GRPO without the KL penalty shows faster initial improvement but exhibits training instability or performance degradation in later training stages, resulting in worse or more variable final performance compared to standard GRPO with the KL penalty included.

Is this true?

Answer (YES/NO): NO